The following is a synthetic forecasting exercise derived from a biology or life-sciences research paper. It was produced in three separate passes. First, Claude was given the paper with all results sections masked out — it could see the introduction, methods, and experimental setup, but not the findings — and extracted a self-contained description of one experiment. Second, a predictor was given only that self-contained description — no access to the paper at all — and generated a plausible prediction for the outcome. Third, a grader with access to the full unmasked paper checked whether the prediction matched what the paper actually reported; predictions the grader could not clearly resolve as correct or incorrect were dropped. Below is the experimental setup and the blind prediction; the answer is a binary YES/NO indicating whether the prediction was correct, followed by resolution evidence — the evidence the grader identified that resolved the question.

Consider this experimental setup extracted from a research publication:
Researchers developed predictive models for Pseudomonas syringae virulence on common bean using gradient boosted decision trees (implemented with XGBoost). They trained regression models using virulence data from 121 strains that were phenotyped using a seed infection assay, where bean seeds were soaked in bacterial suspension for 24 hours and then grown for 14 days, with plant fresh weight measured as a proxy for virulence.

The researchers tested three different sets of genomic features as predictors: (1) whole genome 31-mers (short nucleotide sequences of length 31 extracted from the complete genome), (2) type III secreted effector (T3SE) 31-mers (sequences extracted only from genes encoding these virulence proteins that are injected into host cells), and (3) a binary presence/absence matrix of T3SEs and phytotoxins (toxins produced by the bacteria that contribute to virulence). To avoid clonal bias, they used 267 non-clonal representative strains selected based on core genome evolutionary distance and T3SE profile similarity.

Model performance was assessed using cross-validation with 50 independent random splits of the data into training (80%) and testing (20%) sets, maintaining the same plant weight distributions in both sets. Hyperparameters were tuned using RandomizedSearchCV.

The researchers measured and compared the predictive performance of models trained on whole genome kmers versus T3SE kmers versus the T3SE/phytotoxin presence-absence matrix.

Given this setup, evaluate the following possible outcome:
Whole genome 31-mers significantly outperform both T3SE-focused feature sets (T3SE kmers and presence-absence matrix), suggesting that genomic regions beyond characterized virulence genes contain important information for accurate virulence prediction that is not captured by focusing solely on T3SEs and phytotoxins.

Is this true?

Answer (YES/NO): YES